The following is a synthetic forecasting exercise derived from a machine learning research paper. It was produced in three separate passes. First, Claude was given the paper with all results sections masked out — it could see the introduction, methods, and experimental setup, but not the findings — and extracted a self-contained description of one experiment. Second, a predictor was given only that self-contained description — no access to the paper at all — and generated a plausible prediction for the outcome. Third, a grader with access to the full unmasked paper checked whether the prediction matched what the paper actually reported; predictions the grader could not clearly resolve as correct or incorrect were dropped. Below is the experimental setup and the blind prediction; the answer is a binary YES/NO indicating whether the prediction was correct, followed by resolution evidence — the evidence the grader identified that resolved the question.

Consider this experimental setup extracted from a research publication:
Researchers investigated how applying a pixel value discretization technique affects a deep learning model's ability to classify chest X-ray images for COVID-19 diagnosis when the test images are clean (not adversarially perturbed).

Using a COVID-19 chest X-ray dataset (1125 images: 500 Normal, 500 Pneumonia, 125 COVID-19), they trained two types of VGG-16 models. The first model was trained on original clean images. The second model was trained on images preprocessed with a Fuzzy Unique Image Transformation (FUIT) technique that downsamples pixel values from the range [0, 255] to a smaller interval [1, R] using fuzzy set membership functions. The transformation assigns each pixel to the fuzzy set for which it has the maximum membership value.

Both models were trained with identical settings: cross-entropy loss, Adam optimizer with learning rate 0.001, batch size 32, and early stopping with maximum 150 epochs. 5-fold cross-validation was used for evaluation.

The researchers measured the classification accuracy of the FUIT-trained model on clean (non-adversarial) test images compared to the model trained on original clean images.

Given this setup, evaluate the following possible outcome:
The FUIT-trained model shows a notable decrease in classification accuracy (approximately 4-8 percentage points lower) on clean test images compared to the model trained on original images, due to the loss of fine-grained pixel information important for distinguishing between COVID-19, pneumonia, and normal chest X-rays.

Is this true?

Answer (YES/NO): NO